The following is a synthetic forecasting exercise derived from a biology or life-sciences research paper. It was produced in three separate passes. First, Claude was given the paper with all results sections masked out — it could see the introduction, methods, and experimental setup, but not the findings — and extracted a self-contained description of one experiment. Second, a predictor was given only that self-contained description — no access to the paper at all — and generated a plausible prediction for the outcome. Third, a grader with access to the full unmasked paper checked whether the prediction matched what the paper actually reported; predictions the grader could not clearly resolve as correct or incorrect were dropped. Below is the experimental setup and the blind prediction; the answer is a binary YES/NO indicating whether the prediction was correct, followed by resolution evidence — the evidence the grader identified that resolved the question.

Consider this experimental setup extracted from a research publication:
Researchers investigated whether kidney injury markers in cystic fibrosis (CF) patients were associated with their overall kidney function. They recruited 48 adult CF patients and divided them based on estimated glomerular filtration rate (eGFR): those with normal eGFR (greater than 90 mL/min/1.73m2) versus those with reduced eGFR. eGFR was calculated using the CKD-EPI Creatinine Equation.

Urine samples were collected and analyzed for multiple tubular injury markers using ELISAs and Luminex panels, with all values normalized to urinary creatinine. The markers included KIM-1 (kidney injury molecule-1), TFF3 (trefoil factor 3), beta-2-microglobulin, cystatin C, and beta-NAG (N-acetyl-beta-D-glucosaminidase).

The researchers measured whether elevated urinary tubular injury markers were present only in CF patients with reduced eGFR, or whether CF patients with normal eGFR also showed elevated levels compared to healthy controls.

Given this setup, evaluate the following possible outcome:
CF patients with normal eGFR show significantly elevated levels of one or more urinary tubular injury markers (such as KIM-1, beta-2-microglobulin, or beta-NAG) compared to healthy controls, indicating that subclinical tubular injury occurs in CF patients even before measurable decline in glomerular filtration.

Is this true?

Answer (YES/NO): YES